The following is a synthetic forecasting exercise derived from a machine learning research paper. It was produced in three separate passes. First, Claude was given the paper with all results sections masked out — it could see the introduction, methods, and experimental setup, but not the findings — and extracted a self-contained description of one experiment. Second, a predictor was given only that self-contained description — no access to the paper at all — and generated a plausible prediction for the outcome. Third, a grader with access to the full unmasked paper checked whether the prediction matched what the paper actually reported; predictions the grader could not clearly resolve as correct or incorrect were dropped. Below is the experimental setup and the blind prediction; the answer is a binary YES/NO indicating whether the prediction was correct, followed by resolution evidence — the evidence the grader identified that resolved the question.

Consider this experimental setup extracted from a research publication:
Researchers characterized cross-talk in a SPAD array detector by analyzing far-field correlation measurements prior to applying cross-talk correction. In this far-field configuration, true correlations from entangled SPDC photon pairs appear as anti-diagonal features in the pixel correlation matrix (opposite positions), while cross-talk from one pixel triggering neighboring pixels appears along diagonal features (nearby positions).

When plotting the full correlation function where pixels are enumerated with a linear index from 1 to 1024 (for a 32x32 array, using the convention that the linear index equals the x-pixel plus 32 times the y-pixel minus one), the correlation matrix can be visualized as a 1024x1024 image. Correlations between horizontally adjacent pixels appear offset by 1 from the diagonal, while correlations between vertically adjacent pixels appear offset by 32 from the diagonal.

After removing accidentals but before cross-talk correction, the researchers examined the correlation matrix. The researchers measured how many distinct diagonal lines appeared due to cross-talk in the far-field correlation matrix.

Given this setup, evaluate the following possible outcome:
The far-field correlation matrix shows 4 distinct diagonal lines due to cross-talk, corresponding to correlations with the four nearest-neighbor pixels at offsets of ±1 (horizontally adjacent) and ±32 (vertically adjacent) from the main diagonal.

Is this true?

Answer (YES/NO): YES